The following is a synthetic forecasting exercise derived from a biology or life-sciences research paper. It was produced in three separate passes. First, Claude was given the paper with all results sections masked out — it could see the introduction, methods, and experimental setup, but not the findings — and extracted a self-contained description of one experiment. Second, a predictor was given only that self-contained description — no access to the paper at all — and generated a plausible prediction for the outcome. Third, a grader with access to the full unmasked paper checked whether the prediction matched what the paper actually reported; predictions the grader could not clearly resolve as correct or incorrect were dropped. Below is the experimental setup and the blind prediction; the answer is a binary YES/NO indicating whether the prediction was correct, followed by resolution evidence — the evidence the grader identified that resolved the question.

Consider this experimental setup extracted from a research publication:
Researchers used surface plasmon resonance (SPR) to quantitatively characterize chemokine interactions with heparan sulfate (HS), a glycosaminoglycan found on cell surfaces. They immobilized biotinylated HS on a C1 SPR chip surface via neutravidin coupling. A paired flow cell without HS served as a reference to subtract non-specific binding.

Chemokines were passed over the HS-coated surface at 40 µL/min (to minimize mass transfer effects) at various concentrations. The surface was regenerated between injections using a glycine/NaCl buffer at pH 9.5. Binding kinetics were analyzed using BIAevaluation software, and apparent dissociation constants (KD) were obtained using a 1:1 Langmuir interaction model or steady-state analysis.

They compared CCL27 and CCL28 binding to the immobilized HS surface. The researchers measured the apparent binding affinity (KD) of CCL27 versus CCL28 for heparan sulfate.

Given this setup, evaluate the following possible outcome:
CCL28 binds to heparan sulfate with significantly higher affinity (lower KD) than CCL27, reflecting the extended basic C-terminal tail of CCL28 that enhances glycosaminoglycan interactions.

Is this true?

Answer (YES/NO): NO